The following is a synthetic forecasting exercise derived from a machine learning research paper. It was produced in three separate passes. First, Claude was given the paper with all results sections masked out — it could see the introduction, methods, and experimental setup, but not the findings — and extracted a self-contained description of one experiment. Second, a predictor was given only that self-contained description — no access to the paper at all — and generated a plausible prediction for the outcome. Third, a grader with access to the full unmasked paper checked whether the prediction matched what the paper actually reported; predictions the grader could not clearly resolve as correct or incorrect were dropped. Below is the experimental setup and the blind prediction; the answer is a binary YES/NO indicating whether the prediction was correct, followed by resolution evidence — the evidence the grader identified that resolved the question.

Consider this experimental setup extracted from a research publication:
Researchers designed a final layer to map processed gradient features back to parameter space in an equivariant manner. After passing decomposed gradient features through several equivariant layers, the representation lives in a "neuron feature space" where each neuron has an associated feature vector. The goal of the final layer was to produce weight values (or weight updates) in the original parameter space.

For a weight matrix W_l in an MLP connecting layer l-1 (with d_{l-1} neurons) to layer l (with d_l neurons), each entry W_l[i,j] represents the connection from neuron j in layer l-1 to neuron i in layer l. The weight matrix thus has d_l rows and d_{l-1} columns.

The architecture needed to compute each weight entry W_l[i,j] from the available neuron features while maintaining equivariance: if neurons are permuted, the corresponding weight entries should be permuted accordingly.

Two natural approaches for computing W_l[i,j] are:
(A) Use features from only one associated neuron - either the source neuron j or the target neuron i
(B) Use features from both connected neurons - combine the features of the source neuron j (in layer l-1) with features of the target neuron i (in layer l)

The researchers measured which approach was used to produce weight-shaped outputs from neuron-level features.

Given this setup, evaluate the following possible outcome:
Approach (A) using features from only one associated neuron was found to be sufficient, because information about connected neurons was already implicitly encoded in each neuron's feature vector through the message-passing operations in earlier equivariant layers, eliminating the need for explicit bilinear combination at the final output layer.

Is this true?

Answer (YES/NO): NO